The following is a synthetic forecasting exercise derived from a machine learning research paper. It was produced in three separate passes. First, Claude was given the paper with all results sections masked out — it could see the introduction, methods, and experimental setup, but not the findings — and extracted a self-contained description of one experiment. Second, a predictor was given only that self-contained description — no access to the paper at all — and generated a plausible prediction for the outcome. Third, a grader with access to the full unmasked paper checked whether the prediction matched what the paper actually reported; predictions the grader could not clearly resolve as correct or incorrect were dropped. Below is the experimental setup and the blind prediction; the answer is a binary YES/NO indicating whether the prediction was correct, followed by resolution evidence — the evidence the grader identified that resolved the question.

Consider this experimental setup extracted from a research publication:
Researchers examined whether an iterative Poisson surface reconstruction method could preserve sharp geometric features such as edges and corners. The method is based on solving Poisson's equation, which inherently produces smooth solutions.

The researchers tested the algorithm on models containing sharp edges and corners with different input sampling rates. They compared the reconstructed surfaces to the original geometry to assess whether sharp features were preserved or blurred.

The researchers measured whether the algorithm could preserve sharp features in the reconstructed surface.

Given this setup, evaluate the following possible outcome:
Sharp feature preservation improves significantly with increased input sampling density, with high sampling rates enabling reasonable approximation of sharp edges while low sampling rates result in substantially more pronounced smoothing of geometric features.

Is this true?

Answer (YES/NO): NO